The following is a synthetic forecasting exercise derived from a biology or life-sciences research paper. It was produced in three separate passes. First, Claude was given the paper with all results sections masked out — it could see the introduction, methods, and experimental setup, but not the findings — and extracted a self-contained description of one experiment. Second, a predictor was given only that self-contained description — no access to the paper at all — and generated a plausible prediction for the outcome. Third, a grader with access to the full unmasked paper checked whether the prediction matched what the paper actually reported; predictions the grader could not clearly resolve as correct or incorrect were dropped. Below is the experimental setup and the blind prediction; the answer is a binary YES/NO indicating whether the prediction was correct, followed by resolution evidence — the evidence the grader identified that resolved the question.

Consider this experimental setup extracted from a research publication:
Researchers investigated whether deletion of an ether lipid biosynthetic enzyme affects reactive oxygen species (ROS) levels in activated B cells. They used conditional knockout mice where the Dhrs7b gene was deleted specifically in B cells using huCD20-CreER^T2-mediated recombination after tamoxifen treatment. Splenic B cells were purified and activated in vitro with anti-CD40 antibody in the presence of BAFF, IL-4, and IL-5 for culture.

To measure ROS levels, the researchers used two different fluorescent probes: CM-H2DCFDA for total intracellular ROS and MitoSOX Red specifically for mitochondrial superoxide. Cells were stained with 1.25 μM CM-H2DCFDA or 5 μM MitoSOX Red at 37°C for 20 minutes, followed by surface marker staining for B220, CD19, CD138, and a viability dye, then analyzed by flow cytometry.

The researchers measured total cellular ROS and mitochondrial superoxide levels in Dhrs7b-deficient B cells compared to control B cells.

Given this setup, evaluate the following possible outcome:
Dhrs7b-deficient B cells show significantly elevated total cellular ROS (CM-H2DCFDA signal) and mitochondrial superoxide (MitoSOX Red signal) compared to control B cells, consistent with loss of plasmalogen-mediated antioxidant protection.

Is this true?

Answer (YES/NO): YES